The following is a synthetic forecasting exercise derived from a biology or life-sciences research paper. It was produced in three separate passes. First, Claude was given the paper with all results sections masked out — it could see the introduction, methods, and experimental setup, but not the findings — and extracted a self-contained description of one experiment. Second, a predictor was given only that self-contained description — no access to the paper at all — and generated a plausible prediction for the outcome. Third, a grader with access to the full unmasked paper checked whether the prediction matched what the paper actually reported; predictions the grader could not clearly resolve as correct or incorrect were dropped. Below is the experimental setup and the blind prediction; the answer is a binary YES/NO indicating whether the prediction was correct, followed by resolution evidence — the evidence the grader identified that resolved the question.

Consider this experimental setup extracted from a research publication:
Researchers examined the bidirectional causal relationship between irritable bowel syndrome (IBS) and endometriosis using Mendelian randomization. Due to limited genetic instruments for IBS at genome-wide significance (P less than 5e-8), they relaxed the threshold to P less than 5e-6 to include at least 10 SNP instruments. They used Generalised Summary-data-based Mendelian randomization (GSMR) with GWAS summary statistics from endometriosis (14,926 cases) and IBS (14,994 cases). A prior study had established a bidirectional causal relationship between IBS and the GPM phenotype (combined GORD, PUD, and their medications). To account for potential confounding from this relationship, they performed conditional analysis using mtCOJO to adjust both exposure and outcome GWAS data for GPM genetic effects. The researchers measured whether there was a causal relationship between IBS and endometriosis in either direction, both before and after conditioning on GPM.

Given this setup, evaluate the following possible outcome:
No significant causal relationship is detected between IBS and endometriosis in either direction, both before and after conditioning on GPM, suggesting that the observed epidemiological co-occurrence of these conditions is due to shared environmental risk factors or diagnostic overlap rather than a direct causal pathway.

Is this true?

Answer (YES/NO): NO